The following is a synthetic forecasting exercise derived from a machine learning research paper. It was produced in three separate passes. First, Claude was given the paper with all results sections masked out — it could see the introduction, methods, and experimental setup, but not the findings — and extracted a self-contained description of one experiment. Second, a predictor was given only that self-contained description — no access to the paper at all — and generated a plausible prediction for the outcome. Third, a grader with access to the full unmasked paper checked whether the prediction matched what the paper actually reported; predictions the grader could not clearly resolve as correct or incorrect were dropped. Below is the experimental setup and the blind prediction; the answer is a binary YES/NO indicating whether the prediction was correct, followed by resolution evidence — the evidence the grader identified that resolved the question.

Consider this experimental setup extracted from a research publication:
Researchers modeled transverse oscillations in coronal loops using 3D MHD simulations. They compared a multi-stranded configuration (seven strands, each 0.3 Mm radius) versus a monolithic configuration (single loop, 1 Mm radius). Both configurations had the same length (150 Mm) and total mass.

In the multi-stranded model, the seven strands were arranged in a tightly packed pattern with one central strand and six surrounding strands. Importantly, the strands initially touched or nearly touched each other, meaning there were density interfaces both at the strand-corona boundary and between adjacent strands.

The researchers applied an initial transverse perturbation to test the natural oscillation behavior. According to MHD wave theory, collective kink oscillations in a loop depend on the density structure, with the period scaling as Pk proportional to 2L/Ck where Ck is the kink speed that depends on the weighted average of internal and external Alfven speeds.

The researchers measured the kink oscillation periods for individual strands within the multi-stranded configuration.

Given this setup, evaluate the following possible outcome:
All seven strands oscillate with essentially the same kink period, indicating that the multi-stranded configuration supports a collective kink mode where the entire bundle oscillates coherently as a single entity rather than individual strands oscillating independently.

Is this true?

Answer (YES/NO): YES